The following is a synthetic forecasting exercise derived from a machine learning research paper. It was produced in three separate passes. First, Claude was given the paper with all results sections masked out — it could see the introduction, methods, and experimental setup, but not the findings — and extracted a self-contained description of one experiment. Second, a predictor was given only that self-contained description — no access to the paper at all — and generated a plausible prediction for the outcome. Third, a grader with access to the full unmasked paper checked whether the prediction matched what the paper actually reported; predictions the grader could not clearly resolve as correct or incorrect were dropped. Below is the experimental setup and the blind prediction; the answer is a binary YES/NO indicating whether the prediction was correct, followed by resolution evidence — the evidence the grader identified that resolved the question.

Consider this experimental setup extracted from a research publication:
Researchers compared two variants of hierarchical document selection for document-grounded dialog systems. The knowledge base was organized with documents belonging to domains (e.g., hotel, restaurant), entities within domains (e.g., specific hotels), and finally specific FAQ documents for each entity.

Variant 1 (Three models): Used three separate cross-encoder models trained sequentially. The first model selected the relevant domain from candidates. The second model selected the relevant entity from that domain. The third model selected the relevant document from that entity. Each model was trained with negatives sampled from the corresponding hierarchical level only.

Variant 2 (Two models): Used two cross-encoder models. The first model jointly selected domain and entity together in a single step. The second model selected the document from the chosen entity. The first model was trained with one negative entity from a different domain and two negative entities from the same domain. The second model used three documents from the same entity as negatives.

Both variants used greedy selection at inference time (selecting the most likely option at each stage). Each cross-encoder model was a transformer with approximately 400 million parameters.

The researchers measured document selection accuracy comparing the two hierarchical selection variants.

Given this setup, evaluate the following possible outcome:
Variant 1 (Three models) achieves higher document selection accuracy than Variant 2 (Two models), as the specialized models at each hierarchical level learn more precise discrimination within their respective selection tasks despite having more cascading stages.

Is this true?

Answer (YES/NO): NO